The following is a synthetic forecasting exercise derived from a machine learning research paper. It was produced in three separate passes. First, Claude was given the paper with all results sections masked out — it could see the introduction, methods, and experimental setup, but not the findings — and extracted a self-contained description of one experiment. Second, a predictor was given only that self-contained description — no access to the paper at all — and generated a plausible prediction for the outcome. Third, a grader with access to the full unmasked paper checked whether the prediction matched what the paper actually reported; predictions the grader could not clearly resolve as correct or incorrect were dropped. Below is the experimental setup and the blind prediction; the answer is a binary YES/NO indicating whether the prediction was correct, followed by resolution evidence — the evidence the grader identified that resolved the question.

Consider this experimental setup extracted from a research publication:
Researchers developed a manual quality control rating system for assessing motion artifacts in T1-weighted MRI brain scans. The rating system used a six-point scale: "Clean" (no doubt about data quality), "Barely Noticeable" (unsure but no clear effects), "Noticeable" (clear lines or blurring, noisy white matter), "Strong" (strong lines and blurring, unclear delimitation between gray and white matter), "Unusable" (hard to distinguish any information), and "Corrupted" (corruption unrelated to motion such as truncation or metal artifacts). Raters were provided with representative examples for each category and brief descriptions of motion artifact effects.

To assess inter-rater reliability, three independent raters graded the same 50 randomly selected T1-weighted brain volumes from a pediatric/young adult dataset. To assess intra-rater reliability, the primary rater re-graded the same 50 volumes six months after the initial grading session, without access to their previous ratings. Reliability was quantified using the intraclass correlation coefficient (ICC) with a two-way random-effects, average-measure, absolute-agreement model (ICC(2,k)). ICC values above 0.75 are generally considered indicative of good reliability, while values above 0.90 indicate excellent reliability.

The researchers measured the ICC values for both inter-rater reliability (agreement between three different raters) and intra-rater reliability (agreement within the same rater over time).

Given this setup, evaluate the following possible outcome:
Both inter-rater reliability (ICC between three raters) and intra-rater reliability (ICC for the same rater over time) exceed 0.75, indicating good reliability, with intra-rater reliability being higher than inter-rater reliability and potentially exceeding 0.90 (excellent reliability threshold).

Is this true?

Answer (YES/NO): YES